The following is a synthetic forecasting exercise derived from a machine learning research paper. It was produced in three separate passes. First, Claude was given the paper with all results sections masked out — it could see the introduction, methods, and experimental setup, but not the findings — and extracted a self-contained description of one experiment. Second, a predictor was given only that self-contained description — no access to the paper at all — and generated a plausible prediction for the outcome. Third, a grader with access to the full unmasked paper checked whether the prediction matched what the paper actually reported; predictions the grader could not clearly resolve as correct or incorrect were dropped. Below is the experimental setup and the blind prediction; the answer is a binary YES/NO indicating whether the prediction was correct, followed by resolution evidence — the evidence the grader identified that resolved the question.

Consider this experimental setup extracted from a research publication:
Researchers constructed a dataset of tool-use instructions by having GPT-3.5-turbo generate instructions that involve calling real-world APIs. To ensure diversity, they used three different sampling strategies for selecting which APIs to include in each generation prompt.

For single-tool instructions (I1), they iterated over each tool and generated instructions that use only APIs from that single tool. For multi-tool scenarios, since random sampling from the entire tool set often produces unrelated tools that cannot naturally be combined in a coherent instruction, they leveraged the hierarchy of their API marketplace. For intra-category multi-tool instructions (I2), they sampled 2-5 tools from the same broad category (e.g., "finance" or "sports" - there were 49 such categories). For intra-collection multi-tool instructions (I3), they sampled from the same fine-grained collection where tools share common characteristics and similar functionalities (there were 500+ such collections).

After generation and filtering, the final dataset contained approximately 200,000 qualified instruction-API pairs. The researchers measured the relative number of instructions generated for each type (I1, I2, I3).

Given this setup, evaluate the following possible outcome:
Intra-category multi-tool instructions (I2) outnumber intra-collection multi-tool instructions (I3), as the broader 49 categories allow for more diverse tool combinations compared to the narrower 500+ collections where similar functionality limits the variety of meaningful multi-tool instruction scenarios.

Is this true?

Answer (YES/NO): YES